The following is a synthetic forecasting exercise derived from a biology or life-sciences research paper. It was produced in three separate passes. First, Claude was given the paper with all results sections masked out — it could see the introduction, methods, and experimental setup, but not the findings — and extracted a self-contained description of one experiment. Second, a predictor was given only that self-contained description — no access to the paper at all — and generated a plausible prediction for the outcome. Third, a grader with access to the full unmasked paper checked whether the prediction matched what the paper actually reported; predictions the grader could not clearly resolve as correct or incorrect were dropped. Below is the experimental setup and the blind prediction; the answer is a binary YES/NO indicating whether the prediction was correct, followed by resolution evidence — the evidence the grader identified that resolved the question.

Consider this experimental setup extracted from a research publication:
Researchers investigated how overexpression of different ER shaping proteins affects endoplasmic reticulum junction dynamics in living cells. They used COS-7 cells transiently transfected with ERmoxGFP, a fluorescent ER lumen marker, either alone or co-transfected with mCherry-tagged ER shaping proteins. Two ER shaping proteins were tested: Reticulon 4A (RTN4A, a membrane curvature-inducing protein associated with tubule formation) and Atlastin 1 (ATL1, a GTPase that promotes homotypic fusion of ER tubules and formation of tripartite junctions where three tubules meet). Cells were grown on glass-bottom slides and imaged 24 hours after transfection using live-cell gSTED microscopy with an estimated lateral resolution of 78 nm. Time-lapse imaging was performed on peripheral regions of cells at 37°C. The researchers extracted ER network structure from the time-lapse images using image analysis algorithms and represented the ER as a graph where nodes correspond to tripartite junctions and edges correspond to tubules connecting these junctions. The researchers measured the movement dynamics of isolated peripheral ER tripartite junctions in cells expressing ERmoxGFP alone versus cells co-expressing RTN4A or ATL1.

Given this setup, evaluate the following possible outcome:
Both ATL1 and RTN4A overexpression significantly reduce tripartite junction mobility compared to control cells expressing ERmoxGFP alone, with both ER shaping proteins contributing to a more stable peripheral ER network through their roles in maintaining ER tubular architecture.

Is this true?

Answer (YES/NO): NO